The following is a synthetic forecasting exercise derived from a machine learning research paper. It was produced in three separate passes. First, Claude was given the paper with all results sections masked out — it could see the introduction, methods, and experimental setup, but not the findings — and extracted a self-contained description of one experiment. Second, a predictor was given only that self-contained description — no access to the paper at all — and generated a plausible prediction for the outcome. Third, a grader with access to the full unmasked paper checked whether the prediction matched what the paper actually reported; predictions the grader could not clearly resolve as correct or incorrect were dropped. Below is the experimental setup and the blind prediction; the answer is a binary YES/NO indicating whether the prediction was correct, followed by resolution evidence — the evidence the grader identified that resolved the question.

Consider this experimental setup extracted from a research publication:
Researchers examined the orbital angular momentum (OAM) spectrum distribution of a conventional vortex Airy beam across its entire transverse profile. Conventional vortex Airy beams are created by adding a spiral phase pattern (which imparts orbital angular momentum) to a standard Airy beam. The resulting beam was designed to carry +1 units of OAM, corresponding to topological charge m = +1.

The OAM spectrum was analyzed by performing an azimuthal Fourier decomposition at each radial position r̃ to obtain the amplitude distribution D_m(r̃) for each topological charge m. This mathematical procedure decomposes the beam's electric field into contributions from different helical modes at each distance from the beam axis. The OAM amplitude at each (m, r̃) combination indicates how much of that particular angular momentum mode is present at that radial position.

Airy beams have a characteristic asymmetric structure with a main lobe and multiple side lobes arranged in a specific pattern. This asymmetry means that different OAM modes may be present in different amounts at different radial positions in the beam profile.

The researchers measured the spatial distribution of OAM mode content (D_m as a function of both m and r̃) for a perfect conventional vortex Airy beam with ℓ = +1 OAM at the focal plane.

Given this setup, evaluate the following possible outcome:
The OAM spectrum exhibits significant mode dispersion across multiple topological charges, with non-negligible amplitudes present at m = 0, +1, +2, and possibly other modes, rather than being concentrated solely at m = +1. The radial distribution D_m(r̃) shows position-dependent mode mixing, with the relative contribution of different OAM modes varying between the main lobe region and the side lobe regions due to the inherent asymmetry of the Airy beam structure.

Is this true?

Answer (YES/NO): YES